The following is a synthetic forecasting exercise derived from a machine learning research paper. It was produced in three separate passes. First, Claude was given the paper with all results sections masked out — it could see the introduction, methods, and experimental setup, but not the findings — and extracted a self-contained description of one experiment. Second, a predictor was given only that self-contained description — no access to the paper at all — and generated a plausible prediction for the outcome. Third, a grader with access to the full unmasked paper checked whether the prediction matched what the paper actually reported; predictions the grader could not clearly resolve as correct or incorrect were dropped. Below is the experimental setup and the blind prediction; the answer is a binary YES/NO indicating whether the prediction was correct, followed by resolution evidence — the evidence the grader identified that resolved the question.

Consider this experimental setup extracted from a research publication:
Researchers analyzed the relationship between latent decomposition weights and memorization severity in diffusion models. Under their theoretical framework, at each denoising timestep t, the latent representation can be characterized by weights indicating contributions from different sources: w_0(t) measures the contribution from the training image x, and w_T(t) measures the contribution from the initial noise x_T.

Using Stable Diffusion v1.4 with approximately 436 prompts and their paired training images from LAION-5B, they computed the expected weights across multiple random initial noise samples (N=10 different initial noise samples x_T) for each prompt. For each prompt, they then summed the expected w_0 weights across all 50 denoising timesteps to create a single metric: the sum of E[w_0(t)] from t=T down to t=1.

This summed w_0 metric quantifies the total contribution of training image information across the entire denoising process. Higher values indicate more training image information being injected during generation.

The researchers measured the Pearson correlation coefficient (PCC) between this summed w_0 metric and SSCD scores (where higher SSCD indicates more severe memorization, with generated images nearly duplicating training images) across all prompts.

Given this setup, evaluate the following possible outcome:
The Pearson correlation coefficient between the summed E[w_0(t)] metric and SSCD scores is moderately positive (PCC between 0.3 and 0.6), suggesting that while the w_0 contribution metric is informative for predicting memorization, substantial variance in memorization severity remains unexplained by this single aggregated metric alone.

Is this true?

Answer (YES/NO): NO